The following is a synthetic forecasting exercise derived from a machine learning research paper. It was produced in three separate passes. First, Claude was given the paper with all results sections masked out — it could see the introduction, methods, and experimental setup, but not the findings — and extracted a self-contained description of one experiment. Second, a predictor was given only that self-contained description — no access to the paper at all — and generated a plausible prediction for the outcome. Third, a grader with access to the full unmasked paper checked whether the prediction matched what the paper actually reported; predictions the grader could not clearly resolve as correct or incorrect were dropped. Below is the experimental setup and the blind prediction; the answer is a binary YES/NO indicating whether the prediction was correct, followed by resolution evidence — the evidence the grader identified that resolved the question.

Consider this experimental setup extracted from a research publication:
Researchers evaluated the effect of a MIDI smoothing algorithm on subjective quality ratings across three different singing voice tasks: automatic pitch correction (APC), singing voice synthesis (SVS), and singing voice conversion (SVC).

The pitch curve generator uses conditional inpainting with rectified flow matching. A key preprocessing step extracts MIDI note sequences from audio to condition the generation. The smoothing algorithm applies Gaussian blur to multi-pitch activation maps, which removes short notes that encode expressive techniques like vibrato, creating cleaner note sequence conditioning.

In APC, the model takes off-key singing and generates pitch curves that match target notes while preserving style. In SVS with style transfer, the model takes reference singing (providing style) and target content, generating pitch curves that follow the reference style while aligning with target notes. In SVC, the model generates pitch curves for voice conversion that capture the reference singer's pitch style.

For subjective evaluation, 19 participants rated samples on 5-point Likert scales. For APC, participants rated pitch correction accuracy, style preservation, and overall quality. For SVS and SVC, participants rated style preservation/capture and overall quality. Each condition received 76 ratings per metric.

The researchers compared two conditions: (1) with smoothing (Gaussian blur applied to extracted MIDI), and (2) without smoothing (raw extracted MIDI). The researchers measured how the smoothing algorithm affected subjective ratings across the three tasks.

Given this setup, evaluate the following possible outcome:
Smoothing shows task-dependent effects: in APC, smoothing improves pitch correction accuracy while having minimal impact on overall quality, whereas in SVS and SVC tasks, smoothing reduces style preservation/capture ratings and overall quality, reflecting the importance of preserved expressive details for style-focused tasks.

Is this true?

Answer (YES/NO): NO